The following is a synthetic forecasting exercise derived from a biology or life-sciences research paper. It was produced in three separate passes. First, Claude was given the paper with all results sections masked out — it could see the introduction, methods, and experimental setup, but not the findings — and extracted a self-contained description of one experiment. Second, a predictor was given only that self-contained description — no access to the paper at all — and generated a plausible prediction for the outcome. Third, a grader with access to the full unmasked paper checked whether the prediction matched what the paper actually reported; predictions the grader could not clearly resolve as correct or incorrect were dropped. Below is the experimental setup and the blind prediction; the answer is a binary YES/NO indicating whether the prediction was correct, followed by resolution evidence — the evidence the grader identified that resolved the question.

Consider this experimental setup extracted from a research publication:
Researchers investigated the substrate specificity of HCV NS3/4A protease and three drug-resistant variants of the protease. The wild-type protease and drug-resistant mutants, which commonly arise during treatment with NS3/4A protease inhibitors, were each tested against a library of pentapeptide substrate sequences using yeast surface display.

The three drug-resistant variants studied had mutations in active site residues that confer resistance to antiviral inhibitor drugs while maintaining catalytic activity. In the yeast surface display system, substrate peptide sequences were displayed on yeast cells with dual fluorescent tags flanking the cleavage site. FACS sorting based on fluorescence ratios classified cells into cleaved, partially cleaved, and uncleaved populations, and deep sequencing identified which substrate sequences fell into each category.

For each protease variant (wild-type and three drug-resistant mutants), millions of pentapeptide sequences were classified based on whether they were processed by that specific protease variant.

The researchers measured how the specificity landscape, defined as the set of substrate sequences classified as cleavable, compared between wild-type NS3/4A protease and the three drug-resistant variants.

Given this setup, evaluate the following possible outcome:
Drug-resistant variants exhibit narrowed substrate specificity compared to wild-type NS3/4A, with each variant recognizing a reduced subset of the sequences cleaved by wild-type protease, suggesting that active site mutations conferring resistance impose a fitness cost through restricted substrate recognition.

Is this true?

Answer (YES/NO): NO